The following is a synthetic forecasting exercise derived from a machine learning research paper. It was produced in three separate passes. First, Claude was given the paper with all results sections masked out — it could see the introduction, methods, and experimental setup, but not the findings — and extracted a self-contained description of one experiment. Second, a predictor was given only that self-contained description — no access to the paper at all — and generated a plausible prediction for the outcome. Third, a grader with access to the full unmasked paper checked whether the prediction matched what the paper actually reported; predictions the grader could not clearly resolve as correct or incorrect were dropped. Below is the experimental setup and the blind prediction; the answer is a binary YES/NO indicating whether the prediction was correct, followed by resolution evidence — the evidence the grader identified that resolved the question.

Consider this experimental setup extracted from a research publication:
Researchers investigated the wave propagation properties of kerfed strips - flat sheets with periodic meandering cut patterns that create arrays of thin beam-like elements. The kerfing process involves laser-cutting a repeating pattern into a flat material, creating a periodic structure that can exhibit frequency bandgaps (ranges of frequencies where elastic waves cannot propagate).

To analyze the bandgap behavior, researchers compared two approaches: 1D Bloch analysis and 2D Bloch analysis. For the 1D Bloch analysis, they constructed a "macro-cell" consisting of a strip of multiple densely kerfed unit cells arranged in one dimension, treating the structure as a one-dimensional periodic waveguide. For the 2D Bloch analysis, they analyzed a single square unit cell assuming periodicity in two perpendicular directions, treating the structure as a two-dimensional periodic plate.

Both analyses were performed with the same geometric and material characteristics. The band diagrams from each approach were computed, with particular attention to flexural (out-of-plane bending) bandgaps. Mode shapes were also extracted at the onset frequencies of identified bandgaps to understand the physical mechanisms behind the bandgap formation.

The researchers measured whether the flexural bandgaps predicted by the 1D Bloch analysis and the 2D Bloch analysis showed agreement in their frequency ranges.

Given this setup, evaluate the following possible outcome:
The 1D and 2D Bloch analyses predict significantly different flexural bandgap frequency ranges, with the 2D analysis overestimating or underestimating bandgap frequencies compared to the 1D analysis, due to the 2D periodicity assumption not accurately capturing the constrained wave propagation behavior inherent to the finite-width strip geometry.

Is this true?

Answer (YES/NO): NO